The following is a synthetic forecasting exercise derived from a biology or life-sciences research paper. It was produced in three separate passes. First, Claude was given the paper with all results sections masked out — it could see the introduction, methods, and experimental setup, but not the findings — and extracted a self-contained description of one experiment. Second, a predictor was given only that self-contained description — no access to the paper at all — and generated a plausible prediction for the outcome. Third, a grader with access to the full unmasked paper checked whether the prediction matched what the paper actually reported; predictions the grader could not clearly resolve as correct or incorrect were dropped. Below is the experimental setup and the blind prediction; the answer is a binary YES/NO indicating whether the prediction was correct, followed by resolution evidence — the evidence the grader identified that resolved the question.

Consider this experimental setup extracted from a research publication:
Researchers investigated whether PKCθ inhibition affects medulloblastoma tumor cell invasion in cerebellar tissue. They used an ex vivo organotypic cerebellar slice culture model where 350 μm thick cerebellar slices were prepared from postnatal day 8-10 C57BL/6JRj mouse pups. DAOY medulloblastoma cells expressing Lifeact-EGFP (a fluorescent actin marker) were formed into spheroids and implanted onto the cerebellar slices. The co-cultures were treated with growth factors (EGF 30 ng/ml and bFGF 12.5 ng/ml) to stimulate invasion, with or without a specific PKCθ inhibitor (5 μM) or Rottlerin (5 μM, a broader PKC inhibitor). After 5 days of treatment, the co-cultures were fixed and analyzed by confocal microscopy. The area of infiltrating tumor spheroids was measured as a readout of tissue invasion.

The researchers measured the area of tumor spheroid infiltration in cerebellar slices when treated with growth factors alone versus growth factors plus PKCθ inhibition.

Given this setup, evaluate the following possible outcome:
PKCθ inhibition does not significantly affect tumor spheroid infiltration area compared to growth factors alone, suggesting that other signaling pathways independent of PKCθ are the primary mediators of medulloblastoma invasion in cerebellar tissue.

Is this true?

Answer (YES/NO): NO